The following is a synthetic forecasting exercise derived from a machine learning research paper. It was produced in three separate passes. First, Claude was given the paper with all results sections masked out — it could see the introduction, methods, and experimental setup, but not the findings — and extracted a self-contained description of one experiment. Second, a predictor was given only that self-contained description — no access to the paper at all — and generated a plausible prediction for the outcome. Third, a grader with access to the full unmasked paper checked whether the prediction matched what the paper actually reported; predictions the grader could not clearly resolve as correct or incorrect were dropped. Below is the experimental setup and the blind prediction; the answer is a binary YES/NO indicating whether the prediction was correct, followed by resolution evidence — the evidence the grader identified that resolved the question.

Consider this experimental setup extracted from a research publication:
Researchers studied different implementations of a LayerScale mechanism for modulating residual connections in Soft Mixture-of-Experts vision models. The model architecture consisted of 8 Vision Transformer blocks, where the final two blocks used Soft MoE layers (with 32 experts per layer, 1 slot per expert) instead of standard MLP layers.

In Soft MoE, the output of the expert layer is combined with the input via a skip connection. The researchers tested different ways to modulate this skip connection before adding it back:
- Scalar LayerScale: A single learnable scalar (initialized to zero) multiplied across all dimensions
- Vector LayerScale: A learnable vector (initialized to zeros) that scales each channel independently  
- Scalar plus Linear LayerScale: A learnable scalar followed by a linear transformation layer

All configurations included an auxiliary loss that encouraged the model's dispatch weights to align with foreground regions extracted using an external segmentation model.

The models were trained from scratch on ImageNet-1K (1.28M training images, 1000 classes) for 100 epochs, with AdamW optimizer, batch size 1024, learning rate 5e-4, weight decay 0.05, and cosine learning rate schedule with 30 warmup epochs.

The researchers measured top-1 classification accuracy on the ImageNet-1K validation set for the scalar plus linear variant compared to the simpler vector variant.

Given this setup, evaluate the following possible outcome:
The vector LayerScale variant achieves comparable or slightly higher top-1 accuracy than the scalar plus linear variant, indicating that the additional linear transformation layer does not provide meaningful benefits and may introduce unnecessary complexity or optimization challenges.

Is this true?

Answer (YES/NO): YES